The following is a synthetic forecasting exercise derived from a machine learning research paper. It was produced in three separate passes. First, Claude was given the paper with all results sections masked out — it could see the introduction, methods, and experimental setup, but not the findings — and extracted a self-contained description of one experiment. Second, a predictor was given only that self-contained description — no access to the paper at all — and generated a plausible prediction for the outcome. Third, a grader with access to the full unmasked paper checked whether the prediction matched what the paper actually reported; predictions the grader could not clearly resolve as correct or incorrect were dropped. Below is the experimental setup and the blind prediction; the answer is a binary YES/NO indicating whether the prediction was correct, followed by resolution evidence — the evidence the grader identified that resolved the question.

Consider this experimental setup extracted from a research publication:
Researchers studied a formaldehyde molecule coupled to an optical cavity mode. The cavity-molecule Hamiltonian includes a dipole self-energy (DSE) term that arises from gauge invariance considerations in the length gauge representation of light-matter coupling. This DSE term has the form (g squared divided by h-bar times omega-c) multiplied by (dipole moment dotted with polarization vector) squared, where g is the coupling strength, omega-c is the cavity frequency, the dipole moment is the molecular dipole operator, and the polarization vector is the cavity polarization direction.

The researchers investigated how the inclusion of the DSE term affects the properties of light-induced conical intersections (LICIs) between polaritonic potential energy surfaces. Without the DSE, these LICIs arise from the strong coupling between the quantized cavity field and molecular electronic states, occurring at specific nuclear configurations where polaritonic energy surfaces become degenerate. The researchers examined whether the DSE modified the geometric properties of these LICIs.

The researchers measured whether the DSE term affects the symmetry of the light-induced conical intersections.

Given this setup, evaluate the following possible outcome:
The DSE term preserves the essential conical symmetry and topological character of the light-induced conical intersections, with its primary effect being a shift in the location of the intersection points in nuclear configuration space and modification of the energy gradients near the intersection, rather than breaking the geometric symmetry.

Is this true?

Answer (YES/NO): NO